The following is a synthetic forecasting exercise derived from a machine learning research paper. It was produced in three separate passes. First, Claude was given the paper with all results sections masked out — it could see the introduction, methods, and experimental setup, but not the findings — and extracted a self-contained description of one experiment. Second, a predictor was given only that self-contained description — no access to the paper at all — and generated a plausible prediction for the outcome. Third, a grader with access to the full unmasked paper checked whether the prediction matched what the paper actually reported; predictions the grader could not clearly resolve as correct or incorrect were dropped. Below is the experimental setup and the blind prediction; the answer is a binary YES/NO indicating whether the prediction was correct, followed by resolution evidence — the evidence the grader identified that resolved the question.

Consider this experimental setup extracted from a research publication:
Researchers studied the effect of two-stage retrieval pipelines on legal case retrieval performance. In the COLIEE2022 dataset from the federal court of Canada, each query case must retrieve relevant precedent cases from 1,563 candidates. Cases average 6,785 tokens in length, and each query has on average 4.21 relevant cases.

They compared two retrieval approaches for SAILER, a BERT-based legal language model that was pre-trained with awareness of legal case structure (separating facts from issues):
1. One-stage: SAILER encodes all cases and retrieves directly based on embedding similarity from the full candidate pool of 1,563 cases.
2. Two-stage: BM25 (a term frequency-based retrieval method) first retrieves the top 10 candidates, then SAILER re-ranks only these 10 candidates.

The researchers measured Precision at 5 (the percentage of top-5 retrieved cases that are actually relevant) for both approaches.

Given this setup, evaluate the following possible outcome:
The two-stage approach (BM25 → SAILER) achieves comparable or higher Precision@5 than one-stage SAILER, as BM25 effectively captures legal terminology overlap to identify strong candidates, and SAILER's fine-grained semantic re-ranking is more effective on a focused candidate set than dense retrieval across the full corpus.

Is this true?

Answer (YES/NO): YES